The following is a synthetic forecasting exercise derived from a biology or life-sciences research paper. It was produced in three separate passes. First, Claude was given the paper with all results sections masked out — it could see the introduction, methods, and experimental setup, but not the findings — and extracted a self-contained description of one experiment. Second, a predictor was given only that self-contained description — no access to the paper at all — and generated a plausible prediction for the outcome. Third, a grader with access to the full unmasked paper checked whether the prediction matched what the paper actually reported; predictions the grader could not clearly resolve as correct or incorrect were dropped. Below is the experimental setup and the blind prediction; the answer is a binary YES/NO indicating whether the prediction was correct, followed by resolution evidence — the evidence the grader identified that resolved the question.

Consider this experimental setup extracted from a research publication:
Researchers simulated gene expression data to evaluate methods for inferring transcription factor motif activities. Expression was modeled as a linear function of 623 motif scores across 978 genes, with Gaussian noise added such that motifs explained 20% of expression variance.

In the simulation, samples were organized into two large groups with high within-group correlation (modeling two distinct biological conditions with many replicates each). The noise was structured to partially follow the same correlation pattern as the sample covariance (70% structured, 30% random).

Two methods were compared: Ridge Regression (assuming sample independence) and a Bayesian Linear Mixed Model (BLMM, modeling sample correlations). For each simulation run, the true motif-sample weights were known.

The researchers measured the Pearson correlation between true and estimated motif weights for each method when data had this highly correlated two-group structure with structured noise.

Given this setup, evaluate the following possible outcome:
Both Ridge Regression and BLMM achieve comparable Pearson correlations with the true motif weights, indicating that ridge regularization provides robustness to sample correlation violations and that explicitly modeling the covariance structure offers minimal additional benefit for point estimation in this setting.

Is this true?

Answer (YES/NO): YES